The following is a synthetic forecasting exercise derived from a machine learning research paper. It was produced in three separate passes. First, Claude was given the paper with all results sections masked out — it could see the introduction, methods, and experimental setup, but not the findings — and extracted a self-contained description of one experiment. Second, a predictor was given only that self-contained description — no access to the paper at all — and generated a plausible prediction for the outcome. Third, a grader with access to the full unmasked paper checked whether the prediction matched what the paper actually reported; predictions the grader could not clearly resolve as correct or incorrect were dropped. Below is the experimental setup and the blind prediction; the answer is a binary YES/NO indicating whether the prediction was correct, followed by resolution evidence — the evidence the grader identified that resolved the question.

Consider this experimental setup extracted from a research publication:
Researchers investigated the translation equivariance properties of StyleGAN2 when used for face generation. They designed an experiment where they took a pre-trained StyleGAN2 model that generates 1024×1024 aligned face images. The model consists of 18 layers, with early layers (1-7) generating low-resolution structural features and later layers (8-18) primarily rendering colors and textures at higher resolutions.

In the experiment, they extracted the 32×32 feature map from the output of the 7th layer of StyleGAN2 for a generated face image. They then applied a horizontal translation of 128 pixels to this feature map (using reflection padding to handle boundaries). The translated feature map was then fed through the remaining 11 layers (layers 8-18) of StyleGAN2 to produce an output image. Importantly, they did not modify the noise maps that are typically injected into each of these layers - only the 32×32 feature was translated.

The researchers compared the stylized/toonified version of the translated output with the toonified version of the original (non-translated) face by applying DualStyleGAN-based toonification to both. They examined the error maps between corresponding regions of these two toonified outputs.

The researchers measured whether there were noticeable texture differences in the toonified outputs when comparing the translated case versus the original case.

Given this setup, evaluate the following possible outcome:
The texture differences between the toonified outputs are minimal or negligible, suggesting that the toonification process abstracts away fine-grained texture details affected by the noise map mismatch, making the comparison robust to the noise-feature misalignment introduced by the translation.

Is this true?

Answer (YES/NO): NO